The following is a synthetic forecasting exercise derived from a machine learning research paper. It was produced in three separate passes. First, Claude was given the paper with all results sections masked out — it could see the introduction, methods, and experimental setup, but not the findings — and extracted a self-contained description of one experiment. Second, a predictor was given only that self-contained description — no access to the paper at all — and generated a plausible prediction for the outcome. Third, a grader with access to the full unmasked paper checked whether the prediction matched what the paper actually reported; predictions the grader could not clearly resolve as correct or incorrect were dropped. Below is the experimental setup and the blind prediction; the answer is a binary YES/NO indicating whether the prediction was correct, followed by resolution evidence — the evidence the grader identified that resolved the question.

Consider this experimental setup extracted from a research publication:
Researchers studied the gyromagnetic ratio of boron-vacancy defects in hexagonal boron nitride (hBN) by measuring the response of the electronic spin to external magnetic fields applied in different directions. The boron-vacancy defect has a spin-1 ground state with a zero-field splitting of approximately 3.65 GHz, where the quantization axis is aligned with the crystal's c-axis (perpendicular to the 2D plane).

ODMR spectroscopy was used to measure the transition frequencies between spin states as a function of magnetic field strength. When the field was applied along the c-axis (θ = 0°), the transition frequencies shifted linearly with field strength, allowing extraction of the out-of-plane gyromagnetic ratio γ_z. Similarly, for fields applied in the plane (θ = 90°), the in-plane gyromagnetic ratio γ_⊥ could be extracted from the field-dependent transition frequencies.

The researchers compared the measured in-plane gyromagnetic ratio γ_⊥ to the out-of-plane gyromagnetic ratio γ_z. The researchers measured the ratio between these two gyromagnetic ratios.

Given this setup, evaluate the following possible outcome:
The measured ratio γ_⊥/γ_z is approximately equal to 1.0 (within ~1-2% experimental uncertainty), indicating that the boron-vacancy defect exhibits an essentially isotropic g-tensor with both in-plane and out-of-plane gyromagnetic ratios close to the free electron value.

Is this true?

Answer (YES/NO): NO